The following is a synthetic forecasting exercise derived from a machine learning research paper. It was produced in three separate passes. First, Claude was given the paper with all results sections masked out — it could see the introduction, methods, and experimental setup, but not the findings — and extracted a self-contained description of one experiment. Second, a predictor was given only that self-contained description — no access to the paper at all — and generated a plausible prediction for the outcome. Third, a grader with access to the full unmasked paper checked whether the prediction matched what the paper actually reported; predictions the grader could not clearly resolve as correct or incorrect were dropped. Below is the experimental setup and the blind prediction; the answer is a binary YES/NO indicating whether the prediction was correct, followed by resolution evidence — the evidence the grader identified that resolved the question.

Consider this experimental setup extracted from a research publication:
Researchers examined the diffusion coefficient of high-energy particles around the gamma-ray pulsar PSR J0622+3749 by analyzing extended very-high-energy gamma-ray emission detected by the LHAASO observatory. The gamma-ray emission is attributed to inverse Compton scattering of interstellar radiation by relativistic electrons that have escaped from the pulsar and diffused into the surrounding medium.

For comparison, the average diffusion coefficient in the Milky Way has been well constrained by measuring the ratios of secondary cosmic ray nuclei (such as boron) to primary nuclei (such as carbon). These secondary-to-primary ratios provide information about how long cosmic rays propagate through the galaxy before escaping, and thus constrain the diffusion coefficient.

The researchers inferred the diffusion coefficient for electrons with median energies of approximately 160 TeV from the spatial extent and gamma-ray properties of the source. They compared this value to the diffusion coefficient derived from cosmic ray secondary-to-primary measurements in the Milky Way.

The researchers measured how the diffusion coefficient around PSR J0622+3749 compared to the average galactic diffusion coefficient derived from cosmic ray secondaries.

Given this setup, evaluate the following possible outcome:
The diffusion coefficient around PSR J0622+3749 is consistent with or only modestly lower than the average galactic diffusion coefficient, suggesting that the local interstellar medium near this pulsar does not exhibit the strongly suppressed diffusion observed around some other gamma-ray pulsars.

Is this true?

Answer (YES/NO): NO